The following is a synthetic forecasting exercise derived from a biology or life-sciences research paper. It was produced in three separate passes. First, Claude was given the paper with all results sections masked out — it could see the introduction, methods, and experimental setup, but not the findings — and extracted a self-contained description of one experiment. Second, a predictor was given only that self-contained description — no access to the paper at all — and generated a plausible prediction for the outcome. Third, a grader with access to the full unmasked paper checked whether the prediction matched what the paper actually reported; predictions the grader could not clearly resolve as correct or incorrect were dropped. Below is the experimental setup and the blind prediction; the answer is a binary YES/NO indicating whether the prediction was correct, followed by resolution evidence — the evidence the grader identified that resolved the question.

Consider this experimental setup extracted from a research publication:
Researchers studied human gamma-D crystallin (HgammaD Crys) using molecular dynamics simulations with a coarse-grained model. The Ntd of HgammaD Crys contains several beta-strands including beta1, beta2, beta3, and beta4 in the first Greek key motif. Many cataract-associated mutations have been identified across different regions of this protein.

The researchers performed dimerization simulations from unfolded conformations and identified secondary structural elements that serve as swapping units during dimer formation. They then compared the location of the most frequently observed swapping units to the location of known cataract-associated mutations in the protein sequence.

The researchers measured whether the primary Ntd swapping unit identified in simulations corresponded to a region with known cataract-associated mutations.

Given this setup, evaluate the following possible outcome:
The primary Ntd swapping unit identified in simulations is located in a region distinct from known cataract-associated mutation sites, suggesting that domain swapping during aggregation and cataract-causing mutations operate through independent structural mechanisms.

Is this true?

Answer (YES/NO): NO